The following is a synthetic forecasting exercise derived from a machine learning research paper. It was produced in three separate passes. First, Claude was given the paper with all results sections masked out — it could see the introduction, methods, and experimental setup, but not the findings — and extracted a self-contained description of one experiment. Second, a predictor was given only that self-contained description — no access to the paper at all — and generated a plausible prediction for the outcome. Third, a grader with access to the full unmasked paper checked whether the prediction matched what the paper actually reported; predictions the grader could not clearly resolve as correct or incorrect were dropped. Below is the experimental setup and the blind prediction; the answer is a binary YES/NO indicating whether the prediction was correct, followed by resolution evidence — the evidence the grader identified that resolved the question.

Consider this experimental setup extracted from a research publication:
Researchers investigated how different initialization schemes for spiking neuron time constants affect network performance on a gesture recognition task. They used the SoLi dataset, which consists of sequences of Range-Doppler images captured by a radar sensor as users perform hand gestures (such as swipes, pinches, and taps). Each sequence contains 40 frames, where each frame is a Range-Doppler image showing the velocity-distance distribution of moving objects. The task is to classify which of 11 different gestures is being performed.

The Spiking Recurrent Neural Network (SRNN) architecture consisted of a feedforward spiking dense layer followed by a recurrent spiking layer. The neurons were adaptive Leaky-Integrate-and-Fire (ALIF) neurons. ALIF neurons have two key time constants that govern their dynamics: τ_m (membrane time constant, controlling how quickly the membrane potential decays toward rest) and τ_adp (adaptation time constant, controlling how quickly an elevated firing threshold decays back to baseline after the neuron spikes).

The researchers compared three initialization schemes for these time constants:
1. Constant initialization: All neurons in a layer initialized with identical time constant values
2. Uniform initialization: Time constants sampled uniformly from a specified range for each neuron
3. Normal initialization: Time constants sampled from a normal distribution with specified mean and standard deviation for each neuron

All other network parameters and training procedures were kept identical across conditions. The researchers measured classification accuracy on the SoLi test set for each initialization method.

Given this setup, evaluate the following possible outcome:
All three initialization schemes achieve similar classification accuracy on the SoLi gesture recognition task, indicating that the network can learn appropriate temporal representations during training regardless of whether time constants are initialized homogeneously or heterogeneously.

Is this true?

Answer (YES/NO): NO